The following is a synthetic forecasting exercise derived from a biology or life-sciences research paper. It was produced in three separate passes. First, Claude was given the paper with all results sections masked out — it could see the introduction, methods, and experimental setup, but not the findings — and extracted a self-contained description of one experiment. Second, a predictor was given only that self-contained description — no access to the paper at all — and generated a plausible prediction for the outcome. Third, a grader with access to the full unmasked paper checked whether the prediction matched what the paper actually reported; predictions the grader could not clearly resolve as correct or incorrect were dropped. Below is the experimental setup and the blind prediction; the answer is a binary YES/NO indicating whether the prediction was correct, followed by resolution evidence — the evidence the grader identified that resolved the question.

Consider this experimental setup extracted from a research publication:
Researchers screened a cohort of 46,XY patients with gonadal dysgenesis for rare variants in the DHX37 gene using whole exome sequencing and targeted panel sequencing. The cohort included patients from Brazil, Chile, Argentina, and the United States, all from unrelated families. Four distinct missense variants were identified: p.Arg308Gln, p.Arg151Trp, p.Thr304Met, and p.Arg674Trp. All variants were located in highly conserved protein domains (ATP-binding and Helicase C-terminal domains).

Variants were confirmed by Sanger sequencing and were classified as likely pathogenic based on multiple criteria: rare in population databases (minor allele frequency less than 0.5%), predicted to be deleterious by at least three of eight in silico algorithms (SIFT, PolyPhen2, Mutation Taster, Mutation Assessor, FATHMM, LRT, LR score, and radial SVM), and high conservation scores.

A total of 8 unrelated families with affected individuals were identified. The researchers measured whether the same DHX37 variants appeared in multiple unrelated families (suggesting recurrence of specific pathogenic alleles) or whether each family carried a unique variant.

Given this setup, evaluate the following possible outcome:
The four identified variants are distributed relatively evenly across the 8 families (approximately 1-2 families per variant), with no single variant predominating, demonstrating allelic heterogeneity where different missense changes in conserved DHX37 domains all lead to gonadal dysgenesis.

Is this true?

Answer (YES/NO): NO